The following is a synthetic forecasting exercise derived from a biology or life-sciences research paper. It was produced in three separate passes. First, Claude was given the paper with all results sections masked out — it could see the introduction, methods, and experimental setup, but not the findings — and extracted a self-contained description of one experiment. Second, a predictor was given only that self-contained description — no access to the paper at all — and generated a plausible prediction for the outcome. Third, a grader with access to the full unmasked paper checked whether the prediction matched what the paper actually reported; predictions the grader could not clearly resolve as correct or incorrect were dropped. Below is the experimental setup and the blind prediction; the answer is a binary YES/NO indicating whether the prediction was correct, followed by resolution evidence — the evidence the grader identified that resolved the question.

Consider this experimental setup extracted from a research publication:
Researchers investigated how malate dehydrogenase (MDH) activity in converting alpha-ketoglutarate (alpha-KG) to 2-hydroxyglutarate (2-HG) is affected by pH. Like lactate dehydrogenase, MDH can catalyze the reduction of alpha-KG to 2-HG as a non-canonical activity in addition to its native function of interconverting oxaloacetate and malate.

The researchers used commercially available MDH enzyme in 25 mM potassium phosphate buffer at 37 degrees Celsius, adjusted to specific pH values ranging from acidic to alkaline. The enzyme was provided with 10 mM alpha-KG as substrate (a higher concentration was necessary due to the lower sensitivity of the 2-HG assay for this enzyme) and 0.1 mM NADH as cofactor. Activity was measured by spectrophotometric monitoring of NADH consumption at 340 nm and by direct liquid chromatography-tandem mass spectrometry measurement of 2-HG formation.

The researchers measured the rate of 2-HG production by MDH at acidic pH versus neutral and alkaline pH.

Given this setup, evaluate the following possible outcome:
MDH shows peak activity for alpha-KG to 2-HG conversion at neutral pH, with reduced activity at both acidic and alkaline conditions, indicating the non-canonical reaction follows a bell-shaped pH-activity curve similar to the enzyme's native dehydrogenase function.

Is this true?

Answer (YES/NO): NO